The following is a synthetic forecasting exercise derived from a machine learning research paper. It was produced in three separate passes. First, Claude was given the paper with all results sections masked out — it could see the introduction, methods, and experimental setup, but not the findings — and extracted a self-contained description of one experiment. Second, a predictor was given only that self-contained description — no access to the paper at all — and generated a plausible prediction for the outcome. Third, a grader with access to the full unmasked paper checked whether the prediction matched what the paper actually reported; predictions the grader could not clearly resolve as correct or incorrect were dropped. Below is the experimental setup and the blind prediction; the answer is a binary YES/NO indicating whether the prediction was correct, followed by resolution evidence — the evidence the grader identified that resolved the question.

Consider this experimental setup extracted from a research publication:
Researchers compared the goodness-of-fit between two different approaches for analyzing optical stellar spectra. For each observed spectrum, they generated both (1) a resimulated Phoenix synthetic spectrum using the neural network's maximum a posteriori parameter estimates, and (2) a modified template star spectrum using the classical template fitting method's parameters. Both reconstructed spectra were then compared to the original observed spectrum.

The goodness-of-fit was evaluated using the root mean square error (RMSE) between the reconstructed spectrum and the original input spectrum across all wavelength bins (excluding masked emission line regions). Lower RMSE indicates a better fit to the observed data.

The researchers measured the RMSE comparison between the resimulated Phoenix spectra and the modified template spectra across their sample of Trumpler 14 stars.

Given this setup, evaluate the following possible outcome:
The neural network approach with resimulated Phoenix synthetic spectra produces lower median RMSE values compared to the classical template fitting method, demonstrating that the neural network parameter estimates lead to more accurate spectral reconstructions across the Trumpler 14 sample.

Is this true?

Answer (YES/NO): YES